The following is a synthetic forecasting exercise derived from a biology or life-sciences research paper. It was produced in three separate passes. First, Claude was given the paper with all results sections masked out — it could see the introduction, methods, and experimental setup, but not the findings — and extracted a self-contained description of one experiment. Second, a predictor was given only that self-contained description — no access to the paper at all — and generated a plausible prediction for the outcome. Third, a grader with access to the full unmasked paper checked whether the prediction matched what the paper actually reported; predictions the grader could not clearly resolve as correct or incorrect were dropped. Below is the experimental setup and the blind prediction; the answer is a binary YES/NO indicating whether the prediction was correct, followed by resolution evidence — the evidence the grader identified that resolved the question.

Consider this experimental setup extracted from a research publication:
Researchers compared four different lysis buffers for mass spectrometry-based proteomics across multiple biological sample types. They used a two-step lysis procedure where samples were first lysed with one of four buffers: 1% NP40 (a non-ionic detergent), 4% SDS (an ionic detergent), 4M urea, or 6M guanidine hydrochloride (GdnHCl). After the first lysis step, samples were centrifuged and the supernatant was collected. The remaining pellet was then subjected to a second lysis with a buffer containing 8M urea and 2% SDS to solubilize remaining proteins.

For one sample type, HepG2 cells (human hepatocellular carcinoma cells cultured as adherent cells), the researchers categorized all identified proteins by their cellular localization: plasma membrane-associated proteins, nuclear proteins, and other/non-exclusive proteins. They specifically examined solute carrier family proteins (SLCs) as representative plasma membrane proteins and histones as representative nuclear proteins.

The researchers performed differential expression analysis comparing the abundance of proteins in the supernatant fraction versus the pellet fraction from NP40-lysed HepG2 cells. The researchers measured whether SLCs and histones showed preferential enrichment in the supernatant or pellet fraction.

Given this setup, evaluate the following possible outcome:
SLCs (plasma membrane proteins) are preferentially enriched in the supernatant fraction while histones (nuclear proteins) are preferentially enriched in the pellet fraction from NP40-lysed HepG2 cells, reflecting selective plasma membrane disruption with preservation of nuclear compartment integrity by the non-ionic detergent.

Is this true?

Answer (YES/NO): YES